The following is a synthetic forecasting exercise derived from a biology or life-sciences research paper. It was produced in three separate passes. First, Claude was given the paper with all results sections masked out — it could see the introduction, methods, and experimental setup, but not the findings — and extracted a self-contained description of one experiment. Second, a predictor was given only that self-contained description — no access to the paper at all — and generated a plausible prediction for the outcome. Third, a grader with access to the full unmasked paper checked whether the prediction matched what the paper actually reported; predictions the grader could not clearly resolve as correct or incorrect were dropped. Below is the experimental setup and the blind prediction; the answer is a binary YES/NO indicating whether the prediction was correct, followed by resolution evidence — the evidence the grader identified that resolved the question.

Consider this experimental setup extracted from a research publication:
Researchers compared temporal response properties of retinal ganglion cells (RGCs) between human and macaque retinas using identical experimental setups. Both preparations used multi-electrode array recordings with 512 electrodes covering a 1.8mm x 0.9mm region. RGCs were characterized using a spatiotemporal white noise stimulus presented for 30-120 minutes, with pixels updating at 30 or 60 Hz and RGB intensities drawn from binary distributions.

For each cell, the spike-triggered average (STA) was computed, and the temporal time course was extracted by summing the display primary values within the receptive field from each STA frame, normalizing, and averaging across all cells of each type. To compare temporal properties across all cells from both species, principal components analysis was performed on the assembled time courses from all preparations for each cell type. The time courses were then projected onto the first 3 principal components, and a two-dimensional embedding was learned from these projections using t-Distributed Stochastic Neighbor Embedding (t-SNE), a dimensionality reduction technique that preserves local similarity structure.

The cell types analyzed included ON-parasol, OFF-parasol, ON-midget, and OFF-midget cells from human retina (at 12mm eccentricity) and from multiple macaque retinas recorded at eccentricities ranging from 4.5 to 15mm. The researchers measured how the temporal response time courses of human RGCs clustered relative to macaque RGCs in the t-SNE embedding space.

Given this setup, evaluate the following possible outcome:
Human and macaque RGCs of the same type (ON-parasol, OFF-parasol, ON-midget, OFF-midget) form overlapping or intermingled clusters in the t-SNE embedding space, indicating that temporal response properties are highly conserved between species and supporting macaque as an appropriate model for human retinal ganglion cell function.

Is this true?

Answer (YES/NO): YES